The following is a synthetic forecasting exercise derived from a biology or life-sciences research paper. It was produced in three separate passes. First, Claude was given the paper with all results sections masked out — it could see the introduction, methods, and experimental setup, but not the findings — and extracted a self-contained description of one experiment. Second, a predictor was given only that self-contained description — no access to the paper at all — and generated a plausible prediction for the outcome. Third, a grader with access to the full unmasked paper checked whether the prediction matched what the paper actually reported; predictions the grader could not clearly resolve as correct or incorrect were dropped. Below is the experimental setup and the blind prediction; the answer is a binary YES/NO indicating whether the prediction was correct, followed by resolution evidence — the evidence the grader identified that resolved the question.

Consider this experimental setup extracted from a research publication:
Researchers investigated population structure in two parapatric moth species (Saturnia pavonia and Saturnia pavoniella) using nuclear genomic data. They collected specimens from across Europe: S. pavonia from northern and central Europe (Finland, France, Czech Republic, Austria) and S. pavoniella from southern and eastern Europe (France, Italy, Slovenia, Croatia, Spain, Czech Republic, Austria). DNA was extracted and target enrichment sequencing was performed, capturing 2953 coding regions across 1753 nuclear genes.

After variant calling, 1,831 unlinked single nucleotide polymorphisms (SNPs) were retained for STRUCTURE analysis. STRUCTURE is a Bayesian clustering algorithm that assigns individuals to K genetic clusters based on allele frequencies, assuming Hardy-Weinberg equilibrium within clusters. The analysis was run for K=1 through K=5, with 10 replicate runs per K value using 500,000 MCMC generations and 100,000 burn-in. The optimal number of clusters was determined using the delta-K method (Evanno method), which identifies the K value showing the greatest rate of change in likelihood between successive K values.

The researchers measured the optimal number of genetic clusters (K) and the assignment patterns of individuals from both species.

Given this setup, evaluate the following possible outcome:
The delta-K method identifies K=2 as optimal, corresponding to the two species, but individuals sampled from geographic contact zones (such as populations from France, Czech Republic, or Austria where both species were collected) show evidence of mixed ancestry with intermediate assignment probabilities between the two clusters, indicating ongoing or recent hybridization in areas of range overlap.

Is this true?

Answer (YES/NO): NO